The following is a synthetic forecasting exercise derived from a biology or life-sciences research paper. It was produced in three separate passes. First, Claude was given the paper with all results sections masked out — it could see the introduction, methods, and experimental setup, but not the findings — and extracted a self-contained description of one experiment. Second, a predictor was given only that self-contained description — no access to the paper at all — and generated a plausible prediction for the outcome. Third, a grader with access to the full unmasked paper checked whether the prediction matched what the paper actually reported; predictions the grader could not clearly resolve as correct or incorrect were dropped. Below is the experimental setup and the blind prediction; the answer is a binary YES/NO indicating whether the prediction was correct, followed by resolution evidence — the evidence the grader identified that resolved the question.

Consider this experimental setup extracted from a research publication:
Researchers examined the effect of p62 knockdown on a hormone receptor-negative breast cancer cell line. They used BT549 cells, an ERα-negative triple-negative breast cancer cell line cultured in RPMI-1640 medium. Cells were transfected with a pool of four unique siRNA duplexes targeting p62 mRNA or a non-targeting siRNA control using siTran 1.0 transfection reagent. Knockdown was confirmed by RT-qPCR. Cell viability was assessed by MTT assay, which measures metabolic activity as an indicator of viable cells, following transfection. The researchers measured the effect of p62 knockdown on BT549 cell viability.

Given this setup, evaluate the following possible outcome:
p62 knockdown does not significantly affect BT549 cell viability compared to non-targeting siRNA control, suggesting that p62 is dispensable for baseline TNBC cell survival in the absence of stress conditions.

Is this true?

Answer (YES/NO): NO